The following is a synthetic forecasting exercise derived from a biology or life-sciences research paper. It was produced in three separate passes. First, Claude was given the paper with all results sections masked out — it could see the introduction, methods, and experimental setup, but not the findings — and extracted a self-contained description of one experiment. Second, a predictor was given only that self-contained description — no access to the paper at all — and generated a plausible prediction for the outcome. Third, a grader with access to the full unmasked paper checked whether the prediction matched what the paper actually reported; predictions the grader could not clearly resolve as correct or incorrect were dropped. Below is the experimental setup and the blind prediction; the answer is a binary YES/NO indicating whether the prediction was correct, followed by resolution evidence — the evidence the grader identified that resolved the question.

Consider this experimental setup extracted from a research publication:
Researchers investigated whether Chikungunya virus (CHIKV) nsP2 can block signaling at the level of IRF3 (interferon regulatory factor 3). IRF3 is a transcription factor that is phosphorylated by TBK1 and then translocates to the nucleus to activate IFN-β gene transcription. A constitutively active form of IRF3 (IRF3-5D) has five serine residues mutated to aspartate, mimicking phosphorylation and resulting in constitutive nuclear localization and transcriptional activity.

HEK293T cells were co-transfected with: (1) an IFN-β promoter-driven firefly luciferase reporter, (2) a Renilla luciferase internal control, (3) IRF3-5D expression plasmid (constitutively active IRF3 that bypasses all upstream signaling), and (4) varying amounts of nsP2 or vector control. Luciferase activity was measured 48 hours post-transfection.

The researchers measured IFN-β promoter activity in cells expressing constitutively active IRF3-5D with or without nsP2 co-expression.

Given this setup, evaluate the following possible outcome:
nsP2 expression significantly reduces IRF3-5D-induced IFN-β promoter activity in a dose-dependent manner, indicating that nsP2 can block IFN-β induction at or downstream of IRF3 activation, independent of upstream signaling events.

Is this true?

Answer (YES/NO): NO